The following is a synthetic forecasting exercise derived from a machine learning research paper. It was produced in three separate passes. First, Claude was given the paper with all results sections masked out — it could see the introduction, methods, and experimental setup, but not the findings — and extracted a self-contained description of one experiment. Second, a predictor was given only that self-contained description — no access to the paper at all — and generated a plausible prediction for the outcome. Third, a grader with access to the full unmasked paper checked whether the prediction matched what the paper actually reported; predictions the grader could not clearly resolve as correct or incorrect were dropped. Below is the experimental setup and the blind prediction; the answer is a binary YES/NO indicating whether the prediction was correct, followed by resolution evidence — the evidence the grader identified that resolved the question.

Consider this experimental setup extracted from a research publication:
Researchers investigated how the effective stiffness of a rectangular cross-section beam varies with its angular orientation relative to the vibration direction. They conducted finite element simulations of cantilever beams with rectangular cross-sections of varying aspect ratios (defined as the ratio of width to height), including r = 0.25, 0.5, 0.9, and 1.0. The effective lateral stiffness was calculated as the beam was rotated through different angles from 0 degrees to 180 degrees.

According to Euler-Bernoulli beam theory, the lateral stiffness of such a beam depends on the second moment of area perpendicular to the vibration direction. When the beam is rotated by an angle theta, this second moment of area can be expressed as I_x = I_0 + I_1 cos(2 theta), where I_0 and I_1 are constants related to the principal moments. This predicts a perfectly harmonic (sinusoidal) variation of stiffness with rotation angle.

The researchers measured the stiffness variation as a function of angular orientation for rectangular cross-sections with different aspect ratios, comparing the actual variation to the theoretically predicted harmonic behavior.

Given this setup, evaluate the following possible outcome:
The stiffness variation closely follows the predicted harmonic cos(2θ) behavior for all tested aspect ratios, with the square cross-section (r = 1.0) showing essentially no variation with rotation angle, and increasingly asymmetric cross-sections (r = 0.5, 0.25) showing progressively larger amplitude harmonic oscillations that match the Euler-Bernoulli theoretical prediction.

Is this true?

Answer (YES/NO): NO